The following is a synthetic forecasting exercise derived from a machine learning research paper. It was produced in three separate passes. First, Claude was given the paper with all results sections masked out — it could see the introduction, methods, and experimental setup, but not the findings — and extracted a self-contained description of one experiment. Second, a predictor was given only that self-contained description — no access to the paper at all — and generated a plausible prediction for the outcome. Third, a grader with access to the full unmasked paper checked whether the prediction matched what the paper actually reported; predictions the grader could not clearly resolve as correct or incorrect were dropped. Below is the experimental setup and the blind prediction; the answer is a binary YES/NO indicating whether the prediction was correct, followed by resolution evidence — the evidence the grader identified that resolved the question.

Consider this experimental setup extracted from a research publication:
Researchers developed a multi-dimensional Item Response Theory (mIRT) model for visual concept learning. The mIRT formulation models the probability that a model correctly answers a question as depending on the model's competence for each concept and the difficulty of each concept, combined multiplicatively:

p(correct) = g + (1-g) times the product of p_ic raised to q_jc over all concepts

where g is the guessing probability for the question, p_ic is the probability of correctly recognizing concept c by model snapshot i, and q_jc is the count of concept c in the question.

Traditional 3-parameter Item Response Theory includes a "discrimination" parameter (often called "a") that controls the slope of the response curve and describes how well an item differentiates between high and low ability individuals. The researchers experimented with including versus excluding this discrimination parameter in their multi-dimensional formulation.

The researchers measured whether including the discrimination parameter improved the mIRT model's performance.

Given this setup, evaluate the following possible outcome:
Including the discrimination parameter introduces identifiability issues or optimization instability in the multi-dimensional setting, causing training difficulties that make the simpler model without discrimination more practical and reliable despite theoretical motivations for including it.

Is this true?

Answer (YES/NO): NO